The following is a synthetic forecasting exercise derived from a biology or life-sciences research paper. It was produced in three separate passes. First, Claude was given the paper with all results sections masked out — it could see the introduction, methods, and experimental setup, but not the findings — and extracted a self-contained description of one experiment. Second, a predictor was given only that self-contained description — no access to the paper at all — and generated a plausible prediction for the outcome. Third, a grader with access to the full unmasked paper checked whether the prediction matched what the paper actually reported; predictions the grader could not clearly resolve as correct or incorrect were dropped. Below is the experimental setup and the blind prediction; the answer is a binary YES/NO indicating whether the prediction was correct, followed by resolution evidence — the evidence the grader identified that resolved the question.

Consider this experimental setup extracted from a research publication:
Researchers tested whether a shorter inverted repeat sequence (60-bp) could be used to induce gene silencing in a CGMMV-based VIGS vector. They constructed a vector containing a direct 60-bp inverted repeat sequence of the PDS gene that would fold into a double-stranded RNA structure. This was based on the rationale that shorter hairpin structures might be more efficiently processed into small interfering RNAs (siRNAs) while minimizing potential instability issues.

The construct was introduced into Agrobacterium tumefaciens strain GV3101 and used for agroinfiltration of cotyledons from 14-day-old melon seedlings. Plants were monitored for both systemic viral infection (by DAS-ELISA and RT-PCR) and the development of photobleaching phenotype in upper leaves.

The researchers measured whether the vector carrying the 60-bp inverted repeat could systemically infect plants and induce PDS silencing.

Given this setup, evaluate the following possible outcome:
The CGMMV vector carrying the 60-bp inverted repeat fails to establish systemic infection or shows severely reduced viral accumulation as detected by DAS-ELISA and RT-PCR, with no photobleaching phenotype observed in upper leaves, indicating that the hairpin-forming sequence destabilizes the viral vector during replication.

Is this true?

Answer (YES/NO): YES